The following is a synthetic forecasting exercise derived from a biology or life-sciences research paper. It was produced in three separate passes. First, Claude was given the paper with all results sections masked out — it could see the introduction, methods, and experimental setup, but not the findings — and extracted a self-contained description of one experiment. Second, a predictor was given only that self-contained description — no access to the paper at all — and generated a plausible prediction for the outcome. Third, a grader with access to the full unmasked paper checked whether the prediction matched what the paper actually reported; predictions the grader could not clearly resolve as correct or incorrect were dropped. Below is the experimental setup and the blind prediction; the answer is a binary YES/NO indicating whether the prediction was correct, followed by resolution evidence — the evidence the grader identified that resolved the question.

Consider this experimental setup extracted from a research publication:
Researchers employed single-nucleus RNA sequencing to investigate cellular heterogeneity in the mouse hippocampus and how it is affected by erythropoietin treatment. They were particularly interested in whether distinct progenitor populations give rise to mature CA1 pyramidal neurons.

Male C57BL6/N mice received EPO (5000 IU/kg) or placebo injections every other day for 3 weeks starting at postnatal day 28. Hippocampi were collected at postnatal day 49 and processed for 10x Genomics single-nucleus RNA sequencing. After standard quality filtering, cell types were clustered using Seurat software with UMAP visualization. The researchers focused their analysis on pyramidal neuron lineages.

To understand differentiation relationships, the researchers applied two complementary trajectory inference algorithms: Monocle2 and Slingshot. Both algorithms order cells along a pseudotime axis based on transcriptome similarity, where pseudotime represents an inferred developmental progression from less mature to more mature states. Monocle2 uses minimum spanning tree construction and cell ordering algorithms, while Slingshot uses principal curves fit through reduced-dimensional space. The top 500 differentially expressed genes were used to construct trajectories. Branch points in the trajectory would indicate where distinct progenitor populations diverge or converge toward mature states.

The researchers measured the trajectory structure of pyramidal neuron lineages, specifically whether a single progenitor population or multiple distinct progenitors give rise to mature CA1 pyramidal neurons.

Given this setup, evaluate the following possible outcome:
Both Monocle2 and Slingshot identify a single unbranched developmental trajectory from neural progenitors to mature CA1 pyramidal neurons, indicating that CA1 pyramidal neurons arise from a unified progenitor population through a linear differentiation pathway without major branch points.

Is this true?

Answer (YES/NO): NO